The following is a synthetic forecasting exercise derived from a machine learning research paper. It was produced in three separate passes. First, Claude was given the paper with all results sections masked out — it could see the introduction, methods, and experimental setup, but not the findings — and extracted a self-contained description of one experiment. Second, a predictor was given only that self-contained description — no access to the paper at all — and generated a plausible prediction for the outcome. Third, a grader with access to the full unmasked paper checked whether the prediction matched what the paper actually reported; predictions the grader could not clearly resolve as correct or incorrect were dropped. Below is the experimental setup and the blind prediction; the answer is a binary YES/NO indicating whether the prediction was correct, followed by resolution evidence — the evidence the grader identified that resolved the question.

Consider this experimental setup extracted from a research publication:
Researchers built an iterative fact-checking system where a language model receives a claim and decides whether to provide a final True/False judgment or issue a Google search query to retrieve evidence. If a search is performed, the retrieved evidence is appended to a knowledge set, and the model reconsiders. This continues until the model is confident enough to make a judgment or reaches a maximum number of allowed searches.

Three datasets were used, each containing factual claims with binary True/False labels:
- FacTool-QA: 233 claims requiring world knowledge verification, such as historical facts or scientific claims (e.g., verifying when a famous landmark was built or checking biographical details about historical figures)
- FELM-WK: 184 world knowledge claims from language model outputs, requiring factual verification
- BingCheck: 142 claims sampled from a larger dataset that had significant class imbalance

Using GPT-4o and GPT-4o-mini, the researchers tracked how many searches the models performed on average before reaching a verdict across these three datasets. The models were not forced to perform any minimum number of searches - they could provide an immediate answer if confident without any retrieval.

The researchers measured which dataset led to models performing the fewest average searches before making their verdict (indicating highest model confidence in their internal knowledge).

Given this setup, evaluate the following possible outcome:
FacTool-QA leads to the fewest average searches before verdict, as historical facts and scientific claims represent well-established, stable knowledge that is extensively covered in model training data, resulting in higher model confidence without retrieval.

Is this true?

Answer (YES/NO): NO